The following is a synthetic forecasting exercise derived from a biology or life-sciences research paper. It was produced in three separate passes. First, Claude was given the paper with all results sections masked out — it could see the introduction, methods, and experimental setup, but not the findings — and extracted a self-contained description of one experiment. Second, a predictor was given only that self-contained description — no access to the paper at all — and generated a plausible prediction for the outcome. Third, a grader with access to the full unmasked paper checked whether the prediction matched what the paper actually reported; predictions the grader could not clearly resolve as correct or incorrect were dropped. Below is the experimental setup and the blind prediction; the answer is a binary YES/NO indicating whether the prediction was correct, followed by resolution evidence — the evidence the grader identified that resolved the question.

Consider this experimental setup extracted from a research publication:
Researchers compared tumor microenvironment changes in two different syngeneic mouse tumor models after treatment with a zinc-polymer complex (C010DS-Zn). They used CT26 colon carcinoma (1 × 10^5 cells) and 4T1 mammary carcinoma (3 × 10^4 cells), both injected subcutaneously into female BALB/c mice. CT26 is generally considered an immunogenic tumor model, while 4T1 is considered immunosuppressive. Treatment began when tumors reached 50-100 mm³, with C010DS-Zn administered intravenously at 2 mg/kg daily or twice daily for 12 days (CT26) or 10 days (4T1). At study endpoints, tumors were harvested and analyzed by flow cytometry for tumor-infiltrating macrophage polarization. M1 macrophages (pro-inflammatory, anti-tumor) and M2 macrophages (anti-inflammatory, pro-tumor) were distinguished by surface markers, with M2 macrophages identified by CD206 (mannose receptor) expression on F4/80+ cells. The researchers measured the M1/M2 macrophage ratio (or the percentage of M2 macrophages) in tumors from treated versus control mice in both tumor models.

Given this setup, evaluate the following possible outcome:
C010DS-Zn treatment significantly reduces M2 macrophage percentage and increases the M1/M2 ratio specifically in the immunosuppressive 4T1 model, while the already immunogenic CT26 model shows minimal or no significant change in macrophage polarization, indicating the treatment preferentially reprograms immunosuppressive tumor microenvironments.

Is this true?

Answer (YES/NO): YES